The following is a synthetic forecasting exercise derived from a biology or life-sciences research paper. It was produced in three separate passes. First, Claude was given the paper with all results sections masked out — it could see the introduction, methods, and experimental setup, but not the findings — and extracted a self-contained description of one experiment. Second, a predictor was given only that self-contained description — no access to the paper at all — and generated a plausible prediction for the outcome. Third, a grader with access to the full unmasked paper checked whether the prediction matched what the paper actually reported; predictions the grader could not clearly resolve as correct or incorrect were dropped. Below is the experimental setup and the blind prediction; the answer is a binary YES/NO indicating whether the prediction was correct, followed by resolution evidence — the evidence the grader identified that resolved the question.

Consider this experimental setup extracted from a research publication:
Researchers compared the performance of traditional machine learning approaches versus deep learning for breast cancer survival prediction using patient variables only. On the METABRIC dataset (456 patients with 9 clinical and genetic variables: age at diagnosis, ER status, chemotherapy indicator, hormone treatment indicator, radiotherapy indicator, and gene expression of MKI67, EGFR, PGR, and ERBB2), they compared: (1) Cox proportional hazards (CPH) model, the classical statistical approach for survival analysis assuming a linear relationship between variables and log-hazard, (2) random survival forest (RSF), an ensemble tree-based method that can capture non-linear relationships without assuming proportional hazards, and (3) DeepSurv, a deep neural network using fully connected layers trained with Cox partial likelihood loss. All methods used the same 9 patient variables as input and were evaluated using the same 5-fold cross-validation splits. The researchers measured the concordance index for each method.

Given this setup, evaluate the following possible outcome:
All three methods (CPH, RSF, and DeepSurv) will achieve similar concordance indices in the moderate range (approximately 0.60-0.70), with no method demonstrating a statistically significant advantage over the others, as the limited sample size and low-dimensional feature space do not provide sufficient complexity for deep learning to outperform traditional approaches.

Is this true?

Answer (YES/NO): YES